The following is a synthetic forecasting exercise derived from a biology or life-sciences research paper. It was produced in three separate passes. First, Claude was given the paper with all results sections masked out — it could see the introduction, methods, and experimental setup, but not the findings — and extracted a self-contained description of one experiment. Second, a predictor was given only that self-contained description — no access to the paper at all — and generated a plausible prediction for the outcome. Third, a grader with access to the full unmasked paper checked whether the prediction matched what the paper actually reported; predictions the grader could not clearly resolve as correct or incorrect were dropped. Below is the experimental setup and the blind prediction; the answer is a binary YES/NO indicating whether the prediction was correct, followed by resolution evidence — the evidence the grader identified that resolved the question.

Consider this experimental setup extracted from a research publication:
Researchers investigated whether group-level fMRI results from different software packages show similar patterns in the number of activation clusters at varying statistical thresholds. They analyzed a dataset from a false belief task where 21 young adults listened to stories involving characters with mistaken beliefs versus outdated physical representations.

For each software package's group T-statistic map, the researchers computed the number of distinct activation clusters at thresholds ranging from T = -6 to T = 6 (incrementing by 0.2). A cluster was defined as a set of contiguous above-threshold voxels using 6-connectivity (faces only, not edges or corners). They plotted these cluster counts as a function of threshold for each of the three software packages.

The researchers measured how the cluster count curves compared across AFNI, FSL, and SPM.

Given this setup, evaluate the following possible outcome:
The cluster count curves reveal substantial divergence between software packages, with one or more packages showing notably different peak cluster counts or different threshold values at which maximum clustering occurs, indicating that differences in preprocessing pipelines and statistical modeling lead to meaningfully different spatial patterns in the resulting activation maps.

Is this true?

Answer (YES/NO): YES